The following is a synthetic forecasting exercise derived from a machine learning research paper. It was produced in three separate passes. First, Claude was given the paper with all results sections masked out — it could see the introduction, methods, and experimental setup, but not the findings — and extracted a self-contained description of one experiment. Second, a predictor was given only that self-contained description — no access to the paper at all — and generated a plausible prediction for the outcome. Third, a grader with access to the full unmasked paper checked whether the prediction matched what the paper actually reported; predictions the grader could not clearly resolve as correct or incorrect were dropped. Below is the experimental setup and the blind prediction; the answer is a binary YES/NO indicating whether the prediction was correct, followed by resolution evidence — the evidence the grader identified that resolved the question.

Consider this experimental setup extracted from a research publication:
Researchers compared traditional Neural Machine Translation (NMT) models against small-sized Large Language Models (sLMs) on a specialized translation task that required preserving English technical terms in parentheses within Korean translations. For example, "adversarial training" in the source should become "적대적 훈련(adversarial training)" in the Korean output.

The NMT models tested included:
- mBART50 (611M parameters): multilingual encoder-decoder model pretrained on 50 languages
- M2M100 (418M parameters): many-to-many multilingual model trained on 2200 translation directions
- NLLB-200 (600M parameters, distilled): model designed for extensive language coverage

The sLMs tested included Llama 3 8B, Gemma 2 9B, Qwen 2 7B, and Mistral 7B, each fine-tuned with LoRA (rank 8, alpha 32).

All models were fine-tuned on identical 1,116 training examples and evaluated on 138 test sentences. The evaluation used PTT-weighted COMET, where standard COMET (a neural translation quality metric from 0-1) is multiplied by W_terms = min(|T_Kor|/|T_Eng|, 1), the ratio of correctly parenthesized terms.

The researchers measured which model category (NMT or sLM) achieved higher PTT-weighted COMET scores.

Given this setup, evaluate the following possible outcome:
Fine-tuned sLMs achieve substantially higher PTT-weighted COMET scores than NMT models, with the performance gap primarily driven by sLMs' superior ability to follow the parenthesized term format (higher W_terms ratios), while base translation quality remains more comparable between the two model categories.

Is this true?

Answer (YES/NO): NO